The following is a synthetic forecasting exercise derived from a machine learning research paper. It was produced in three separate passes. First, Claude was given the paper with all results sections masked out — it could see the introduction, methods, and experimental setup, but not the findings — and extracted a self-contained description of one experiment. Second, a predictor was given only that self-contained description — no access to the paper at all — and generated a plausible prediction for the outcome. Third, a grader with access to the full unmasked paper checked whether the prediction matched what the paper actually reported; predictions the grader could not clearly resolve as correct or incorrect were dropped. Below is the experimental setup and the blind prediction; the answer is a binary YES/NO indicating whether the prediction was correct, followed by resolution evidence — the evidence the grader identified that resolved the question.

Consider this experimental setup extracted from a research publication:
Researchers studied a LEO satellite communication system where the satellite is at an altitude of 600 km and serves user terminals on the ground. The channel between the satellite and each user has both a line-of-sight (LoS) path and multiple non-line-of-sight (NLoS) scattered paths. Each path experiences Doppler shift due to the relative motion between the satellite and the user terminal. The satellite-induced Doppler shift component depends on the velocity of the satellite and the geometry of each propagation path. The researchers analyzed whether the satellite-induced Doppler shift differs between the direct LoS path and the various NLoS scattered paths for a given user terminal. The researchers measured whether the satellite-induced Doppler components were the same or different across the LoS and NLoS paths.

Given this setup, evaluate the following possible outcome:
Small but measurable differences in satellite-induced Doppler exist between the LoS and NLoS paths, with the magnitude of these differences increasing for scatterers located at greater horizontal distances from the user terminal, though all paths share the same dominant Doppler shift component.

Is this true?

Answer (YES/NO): NO